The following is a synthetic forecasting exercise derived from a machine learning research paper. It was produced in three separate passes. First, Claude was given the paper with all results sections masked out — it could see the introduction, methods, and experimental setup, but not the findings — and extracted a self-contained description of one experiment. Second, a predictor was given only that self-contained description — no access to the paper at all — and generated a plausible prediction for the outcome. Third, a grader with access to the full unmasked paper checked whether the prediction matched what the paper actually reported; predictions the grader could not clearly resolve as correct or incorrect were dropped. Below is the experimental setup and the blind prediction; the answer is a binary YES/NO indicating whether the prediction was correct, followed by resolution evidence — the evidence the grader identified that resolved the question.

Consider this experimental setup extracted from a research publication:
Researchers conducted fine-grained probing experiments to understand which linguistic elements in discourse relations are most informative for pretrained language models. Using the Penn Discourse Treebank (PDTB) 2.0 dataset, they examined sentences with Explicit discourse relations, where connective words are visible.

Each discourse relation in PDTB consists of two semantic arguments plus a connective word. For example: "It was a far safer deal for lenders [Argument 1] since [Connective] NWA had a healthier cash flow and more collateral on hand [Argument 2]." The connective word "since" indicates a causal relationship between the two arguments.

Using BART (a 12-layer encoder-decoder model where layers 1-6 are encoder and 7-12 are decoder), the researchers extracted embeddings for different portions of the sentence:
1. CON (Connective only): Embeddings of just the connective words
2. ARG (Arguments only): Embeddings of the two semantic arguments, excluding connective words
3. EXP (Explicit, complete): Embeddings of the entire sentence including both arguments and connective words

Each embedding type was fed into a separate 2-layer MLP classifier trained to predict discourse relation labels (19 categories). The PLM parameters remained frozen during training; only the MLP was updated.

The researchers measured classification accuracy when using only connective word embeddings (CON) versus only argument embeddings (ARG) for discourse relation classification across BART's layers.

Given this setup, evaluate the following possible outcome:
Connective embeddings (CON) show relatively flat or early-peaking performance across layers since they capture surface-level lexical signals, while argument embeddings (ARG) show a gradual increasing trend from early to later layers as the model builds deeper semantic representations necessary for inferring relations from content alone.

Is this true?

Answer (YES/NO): NO